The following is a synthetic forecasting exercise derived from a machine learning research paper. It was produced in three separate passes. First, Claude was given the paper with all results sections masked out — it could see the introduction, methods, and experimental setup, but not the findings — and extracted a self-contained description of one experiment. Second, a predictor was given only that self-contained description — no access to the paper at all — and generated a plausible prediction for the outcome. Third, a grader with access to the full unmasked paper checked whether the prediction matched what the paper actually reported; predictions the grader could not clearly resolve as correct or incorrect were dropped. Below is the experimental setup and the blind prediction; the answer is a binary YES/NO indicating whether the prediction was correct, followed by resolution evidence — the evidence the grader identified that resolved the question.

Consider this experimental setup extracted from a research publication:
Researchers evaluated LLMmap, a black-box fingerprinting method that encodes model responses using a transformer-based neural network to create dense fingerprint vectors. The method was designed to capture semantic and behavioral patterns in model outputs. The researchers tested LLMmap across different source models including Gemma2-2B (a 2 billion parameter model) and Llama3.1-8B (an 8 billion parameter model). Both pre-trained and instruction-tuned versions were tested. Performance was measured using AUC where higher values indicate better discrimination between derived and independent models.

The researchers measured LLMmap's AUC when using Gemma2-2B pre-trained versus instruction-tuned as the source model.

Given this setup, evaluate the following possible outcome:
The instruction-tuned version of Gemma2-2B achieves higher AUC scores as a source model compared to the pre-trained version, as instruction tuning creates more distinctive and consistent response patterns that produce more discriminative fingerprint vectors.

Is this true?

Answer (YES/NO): YES